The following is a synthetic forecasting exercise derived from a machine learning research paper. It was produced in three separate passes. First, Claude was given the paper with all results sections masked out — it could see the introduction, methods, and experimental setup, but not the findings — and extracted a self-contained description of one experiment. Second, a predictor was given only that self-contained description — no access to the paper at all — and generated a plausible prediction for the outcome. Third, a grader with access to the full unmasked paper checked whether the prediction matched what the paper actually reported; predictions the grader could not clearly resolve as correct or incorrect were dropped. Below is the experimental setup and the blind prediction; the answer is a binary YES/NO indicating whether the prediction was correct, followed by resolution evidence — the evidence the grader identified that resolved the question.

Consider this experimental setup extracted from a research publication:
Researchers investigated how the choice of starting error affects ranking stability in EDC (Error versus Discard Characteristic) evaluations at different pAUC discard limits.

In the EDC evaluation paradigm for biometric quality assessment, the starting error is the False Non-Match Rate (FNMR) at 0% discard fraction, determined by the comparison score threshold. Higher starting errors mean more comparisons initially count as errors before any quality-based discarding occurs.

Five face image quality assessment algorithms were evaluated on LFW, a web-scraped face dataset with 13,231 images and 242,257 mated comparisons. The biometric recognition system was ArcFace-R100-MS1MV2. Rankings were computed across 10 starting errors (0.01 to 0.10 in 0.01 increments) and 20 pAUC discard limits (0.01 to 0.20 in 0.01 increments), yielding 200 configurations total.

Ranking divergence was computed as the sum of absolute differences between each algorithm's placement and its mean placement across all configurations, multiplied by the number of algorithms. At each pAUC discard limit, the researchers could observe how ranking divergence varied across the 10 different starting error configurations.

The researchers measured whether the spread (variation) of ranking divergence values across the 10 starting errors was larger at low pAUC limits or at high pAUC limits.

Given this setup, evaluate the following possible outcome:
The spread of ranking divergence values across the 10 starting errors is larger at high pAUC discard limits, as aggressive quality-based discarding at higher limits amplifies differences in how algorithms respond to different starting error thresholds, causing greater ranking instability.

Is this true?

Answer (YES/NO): NO